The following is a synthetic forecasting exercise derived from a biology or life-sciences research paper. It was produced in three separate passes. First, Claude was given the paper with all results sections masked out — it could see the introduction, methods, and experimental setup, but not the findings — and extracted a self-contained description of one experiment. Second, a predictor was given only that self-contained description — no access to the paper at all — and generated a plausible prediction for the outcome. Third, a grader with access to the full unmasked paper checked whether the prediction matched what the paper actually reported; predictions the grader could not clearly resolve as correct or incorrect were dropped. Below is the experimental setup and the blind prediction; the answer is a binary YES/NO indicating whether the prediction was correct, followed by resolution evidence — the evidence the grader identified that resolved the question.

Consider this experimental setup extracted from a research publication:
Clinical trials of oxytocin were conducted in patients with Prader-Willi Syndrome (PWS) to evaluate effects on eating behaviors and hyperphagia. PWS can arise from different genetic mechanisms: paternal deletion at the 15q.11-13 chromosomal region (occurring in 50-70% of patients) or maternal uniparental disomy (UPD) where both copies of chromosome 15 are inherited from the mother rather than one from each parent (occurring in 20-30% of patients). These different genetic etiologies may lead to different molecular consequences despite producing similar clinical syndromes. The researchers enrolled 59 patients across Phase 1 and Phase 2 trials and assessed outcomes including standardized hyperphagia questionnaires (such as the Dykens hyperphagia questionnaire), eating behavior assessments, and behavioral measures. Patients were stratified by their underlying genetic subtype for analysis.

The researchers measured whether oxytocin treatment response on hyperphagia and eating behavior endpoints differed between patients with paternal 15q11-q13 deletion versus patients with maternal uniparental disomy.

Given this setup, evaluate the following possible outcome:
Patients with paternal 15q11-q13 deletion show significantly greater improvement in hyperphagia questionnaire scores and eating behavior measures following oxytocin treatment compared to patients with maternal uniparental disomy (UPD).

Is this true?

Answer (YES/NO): YES